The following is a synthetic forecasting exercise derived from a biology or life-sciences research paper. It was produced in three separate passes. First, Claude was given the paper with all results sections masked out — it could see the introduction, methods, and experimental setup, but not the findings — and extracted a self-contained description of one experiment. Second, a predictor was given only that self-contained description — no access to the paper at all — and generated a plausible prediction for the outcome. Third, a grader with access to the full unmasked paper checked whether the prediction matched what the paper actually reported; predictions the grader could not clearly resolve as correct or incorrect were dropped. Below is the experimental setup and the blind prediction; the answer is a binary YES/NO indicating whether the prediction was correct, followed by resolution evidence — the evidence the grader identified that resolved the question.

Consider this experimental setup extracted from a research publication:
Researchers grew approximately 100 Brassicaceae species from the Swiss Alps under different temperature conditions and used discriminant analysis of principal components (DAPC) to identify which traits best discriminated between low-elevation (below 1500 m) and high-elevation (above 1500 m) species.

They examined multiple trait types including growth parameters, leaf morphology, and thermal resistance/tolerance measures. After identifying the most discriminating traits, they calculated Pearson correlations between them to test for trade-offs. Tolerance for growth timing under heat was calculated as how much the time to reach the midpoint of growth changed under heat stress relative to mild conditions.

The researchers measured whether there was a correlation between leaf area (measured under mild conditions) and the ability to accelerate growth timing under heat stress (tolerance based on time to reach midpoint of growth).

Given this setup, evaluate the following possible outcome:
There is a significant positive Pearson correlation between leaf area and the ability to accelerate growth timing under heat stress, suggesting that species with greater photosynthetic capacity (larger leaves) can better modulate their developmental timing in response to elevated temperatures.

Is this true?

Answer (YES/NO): NO